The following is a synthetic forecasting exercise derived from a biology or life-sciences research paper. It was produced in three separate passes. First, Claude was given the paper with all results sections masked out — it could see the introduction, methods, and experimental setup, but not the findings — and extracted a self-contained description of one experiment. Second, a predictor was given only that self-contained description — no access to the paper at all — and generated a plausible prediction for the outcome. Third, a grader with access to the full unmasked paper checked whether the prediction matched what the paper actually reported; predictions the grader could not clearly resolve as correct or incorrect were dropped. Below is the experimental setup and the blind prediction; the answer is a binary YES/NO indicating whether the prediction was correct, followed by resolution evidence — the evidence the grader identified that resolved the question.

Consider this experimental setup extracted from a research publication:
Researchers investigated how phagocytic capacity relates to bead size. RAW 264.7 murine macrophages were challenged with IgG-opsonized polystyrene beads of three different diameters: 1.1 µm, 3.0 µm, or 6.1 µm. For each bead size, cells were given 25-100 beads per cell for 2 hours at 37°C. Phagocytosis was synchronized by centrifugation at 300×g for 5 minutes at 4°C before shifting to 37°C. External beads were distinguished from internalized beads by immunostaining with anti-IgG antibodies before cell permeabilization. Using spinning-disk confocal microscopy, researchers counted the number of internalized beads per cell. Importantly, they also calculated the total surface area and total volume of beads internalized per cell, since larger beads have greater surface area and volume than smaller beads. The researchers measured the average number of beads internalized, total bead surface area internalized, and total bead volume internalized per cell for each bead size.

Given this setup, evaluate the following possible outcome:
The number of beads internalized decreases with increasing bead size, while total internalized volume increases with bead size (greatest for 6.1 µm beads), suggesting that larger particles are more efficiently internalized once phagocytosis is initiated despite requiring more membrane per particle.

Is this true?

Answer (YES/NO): YES